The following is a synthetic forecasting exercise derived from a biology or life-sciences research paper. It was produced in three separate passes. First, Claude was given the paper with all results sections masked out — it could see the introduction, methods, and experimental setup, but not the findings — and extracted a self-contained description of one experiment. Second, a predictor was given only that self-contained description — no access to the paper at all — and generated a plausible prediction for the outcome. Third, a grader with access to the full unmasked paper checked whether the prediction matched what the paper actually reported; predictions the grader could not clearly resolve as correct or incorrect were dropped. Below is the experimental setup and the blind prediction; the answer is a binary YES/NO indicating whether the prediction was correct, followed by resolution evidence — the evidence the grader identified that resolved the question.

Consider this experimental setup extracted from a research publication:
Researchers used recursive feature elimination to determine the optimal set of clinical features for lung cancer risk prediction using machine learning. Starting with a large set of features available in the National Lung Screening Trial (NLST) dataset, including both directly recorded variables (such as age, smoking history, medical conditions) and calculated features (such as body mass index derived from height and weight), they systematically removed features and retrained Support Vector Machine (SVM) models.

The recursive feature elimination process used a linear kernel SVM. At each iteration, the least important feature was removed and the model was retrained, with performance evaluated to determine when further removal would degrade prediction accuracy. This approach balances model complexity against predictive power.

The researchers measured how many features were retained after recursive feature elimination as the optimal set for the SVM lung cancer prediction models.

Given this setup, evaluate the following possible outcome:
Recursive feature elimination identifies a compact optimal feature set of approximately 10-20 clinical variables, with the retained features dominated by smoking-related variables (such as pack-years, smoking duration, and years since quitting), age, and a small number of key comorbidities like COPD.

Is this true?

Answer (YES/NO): YES